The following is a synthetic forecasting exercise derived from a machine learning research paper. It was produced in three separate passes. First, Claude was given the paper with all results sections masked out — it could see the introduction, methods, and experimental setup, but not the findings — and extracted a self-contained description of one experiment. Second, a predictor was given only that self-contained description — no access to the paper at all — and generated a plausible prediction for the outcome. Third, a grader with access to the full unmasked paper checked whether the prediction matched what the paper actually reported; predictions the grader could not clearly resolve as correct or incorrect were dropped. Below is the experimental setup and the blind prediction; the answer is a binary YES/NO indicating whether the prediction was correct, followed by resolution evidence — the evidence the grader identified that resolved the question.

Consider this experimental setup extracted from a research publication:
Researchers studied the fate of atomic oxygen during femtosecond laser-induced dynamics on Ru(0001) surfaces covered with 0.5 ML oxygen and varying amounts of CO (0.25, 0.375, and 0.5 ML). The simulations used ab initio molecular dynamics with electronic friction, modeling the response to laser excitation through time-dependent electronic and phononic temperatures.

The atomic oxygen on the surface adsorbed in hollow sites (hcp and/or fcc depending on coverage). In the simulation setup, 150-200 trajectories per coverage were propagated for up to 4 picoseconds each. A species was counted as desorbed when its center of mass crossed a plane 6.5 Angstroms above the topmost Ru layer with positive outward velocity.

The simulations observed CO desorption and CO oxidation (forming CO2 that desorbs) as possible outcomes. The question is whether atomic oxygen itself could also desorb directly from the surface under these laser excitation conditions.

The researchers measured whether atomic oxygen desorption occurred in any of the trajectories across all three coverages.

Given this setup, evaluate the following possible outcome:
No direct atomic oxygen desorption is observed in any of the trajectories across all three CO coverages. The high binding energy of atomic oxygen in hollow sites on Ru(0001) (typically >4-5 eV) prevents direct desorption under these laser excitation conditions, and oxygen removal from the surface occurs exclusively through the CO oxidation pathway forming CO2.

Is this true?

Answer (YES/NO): YES